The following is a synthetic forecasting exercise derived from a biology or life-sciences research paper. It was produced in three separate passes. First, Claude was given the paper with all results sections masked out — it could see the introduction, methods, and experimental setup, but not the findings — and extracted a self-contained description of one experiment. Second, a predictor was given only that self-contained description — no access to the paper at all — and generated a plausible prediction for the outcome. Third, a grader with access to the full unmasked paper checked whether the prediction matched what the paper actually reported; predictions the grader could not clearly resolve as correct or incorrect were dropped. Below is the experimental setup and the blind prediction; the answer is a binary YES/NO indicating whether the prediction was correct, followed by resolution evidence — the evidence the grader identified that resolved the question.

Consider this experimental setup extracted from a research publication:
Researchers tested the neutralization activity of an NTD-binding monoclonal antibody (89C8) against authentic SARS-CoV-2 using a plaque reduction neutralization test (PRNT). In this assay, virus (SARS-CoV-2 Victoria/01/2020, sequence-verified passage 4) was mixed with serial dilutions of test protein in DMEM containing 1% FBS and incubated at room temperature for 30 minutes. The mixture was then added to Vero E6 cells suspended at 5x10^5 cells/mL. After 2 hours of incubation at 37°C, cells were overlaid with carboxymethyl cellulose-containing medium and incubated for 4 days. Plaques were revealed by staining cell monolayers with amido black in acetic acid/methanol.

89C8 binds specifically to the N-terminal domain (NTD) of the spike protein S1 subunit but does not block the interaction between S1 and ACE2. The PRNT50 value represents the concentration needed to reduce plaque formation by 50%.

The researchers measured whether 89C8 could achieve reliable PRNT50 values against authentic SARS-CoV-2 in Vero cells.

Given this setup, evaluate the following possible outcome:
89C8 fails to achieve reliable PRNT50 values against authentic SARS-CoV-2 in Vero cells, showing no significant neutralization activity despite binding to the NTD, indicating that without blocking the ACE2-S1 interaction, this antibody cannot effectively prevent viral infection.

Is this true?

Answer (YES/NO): YES